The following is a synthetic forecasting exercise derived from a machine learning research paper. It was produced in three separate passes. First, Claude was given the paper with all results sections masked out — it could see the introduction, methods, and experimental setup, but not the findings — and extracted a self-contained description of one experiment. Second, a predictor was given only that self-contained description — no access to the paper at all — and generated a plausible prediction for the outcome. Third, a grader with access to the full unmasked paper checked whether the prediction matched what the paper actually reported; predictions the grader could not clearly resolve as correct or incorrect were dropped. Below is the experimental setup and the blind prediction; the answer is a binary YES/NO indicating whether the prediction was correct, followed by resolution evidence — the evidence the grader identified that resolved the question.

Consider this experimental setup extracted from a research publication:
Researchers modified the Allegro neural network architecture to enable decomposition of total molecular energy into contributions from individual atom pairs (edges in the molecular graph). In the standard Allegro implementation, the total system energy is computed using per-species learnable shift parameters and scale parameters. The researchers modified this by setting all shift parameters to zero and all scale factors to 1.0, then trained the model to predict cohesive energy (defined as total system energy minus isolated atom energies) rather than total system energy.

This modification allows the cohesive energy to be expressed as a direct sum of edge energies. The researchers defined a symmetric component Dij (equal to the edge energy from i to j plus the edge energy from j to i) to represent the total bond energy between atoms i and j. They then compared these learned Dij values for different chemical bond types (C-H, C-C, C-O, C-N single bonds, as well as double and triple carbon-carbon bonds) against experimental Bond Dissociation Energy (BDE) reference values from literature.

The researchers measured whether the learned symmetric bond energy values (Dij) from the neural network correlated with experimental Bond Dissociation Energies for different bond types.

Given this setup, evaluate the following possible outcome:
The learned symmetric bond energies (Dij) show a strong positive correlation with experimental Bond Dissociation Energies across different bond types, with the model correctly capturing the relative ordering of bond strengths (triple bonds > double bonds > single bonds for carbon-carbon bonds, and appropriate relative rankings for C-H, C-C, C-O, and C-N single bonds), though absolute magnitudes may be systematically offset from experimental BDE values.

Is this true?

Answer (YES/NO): NO